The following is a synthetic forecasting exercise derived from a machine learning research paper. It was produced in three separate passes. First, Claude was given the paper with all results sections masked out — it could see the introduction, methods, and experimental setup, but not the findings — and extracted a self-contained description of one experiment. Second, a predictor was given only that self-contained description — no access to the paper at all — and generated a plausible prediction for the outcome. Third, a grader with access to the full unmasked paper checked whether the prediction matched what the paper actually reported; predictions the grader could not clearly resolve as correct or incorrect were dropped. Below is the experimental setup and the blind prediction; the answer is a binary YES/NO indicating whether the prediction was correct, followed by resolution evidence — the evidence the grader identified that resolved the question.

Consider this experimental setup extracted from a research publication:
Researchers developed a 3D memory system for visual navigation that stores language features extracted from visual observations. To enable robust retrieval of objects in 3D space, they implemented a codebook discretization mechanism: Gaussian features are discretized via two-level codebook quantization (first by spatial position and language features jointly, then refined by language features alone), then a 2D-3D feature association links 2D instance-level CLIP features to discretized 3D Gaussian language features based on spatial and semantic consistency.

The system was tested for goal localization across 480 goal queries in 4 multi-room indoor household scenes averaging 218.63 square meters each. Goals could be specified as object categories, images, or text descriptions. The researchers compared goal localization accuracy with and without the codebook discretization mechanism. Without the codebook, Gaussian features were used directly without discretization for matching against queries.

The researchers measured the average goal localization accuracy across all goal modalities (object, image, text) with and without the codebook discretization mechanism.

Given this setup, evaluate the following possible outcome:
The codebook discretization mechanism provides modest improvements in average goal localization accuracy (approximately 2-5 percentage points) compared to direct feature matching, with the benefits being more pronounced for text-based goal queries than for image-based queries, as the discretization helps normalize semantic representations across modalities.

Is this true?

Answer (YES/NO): NO